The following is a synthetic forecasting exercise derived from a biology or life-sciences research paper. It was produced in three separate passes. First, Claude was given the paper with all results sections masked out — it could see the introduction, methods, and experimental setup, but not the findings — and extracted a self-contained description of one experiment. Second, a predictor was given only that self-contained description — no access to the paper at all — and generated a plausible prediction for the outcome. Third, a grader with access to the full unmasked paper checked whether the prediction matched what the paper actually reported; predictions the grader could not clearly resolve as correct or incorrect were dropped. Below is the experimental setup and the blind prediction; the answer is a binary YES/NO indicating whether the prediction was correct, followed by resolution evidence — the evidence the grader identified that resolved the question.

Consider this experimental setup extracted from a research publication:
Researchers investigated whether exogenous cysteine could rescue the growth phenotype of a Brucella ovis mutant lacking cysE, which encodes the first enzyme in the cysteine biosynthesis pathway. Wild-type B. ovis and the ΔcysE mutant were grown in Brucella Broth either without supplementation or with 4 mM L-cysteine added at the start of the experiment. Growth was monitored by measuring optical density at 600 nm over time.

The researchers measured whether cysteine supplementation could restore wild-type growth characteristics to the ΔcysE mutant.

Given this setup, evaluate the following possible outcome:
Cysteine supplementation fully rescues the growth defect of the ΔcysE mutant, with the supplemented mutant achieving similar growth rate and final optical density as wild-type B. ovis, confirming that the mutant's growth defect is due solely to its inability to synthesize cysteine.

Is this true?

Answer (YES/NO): YES